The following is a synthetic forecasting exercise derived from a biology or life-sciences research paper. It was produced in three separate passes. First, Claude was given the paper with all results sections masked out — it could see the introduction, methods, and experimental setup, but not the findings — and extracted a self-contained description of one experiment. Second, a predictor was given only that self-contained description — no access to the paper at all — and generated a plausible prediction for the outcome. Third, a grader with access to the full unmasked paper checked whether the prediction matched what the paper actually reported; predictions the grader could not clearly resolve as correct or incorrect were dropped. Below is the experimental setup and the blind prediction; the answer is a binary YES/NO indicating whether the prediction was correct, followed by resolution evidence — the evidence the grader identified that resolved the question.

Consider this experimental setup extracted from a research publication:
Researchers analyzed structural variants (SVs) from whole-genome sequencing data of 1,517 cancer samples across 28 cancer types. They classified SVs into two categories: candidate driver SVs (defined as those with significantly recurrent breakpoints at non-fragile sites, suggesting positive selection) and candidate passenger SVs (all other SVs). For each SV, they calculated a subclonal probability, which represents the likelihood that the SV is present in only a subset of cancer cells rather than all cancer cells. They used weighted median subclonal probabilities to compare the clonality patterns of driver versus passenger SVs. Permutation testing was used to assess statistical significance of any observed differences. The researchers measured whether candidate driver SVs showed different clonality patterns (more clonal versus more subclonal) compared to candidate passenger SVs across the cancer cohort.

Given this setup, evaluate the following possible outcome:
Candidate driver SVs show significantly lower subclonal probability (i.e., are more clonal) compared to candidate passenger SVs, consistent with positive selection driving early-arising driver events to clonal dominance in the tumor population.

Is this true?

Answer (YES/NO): YES